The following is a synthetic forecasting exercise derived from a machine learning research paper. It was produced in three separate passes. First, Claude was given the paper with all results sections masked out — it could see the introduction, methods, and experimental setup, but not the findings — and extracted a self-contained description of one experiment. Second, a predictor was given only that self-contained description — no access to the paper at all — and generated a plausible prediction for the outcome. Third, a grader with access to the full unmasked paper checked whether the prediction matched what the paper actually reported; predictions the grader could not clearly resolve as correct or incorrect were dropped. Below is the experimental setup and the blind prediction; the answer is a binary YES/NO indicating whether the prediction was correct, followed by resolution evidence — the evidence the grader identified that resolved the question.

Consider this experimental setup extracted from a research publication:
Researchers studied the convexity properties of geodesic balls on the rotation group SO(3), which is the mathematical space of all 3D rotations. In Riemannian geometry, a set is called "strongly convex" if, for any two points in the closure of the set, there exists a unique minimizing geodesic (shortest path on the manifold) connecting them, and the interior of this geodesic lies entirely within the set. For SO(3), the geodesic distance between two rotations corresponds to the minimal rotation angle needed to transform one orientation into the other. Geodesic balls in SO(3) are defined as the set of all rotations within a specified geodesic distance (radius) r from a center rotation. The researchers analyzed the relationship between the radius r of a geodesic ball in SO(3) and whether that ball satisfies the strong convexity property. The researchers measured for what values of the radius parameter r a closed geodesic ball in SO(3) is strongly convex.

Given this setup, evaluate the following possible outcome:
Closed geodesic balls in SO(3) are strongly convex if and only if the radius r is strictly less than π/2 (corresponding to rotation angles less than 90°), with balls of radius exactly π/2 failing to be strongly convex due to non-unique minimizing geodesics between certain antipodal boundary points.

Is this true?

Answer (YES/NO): YES